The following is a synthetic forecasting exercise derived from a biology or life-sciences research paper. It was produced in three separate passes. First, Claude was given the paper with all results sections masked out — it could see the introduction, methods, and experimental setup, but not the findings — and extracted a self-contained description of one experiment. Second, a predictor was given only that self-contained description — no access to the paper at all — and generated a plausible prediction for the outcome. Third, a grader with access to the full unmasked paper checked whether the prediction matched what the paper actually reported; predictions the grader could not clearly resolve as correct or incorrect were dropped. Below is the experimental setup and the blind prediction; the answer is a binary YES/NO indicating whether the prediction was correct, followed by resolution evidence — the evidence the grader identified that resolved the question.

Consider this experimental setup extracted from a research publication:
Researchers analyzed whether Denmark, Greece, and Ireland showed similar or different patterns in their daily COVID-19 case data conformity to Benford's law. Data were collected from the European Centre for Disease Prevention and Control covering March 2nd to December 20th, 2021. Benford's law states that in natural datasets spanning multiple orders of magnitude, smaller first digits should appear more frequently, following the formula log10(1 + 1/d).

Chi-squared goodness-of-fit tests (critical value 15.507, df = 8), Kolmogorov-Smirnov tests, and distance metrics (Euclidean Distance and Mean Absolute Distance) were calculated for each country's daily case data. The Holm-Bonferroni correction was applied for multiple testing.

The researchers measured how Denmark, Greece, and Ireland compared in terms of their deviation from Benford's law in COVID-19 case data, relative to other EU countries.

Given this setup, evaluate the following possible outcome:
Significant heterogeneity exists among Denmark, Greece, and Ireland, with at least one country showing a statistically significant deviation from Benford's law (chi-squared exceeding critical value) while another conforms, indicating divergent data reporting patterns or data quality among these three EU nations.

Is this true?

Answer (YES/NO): NO